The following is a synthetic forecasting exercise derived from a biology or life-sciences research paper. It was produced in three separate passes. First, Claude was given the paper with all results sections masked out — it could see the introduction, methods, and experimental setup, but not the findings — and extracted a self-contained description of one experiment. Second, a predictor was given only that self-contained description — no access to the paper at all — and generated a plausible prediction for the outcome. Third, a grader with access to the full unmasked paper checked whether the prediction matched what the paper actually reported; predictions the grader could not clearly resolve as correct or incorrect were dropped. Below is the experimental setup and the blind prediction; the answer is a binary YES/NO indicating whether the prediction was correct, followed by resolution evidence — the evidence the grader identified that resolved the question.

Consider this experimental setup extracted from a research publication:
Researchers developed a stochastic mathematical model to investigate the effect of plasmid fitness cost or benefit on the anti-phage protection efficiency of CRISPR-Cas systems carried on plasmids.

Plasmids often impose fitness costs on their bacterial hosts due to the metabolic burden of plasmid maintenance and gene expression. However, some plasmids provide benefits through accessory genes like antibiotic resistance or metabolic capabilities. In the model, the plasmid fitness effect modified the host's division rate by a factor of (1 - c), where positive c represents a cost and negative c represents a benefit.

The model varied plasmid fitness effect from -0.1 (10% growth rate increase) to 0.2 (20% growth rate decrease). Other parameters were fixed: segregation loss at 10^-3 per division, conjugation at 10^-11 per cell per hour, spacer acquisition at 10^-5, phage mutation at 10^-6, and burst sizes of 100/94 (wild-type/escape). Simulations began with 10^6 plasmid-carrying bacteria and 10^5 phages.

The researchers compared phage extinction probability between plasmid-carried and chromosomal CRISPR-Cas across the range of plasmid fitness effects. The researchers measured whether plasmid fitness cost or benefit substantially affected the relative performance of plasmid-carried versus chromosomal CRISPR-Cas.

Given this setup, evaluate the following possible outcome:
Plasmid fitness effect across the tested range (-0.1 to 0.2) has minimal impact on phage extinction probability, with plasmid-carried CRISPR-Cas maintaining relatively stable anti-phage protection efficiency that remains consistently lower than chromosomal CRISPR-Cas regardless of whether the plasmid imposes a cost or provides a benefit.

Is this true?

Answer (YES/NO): NO